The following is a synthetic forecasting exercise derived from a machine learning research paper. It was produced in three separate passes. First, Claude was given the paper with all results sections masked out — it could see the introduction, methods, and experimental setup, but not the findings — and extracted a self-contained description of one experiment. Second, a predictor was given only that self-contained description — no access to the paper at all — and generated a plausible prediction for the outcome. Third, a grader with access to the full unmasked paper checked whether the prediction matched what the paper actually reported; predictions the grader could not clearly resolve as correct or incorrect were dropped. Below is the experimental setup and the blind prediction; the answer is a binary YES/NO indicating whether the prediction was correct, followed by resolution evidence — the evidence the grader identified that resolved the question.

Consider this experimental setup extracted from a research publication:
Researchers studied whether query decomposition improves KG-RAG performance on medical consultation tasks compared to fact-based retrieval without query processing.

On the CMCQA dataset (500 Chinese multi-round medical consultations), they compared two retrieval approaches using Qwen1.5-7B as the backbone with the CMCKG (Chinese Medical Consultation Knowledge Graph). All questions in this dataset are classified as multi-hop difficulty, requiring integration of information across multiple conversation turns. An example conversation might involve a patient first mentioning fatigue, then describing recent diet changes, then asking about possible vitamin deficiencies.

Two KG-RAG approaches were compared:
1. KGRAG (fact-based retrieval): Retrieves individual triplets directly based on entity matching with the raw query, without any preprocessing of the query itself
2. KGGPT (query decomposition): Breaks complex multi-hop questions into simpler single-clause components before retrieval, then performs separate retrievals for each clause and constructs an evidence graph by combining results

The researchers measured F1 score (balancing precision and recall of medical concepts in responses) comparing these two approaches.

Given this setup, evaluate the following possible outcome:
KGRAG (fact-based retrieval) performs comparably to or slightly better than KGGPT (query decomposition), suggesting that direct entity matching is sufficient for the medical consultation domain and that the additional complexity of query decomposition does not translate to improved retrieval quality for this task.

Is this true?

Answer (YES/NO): NO